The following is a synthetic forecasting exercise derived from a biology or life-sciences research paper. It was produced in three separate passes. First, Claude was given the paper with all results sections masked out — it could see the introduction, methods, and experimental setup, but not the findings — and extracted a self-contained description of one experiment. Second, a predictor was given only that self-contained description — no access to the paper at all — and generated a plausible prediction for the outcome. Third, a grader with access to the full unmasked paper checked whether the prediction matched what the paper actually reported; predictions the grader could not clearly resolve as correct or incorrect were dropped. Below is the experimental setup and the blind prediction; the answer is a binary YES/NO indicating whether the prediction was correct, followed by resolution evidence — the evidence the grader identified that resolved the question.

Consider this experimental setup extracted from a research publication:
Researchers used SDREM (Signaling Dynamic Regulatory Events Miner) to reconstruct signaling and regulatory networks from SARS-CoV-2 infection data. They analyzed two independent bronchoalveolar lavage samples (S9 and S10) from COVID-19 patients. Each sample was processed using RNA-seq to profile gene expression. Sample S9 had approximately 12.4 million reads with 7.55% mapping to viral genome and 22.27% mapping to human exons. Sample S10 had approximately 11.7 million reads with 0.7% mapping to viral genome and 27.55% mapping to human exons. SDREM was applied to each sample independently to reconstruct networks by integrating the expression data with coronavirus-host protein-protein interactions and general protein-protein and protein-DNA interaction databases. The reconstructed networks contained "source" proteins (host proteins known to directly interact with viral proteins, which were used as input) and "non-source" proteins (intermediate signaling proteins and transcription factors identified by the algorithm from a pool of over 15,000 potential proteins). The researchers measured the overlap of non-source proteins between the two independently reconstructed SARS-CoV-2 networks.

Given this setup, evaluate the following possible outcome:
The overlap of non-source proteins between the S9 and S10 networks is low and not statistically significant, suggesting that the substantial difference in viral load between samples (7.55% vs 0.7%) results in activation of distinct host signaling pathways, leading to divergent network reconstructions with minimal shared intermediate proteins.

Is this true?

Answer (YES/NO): NO